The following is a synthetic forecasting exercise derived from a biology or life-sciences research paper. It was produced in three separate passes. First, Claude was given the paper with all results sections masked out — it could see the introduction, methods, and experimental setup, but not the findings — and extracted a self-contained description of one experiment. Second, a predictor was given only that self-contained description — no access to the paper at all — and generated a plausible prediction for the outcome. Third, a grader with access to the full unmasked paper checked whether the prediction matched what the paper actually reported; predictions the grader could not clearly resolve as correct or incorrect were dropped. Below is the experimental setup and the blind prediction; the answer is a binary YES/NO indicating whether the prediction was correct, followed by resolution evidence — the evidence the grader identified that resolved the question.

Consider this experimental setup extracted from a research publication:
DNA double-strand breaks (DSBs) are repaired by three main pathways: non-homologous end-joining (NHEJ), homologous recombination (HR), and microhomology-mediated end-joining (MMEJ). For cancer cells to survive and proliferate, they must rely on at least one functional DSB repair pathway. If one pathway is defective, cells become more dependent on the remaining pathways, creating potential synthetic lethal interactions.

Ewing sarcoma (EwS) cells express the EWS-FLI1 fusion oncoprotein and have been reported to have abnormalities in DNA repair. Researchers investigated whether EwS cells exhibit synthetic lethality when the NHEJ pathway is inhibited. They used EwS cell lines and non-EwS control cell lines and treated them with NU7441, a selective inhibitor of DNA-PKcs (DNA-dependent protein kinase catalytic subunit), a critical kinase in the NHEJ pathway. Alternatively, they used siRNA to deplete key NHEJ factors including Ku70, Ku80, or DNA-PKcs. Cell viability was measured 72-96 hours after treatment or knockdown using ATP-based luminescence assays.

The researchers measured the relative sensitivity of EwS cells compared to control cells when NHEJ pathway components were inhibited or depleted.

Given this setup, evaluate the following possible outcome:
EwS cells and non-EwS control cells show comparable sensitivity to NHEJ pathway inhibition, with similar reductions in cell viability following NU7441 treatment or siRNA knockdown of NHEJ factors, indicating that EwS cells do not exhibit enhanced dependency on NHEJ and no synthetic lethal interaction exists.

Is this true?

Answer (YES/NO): NO